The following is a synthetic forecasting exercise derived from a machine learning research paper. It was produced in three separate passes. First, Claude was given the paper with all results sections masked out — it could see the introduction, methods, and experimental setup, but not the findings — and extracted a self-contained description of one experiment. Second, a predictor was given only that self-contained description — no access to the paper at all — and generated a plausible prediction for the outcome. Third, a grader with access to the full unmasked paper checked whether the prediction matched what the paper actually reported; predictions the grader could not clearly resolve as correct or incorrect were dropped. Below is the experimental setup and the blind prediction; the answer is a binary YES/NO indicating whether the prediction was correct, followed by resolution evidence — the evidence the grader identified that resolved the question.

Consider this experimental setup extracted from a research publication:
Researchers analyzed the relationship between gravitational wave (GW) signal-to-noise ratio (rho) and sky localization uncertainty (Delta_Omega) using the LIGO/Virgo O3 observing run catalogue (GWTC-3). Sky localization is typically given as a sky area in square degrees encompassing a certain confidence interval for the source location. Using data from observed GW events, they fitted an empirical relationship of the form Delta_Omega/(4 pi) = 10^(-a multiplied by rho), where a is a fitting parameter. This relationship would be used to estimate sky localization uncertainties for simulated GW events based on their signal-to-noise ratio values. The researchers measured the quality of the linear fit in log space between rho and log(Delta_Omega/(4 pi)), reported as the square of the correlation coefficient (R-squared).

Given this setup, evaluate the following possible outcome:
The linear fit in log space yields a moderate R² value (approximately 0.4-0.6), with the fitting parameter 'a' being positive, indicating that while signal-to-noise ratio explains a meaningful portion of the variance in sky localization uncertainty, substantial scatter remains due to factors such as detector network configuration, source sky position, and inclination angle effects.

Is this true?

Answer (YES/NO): NO